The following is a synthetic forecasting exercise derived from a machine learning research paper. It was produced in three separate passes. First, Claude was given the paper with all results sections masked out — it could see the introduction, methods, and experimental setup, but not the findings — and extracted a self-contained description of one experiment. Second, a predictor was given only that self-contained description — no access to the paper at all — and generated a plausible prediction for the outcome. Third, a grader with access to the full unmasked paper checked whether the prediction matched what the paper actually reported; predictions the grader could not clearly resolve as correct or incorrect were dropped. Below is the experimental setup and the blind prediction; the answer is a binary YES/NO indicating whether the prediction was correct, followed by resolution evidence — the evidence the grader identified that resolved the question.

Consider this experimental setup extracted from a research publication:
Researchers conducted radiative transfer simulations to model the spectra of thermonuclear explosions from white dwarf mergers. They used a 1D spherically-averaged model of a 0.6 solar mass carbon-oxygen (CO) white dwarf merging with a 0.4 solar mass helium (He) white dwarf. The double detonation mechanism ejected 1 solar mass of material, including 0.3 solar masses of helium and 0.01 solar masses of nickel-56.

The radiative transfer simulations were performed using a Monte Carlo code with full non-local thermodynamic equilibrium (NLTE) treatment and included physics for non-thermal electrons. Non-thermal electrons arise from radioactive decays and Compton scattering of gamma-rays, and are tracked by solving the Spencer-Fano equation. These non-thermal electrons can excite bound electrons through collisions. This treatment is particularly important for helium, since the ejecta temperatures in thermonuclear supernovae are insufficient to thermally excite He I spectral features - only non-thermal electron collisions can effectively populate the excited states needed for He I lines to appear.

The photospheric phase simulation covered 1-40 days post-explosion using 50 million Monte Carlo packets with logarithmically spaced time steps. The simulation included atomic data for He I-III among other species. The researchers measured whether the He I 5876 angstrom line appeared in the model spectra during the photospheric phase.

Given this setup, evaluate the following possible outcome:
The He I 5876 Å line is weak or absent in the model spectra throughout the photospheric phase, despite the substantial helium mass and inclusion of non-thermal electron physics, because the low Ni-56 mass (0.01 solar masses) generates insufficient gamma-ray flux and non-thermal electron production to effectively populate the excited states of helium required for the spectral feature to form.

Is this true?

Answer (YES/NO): NO